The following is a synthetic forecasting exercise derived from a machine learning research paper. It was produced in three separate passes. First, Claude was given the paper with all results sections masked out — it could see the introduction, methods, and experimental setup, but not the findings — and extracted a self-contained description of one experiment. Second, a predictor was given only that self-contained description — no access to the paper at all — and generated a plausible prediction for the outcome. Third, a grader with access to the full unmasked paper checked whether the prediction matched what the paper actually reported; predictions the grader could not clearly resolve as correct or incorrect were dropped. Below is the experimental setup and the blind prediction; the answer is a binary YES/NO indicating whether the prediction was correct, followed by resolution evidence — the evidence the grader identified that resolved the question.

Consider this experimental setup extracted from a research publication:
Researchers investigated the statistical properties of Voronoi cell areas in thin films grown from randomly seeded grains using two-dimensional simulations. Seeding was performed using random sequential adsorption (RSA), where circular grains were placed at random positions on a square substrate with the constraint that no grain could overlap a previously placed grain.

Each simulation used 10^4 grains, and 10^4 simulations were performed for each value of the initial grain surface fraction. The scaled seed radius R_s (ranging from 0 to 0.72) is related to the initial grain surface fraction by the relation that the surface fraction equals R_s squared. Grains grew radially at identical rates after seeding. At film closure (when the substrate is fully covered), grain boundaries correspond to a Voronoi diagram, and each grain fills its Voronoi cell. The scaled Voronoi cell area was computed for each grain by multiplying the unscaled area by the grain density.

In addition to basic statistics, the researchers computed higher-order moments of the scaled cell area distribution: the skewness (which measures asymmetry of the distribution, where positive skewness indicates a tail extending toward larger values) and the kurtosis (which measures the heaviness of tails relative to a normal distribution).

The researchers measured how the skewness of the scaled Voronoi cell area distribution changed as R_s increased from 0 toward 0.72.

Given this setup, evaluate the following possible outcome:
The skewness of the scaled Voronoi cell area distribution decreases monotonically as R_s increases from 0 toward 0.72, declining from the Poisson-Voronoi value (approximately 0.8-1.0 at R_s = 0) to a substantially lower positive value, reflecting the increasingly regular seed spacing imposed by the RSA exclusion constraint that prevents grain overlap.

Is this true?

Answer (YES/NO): NO